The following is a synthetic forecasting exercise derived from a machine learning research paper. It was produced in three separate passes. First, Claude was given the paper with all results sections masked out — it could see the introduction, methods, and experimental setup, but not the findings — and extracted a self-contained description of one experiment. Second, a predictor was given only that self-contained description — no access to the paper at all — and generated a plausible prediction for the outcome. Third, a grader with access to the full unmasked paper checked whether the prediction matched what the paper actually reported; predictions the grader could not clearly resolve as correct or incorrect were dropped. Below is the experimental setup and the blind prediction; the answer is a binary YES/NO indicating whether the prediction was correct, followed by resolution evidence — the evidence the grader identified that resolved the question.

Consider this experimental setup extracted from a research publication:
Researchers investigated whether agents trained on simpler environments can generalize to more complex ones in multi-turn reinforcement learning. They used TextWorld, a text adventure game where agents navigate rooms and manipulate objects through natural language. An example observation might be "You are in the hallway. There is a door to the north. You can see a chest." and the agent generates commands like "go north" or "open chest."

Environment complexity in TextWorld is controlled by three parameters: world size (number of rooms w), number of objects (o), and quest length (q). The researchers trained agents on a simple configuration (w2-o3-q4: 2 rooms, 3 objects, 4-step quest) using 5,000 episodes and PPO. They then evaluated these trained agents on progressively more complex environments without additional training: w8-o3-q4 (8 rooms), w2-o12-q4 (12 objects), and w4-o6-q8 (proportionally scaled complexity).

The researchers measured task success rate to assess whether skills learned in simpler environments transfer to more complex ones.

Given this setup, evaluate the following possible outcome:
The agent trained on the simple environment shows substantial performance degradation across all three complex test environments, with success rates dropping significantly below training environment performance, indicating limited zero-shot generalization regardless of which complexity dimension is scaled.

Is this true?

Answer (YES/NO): NO